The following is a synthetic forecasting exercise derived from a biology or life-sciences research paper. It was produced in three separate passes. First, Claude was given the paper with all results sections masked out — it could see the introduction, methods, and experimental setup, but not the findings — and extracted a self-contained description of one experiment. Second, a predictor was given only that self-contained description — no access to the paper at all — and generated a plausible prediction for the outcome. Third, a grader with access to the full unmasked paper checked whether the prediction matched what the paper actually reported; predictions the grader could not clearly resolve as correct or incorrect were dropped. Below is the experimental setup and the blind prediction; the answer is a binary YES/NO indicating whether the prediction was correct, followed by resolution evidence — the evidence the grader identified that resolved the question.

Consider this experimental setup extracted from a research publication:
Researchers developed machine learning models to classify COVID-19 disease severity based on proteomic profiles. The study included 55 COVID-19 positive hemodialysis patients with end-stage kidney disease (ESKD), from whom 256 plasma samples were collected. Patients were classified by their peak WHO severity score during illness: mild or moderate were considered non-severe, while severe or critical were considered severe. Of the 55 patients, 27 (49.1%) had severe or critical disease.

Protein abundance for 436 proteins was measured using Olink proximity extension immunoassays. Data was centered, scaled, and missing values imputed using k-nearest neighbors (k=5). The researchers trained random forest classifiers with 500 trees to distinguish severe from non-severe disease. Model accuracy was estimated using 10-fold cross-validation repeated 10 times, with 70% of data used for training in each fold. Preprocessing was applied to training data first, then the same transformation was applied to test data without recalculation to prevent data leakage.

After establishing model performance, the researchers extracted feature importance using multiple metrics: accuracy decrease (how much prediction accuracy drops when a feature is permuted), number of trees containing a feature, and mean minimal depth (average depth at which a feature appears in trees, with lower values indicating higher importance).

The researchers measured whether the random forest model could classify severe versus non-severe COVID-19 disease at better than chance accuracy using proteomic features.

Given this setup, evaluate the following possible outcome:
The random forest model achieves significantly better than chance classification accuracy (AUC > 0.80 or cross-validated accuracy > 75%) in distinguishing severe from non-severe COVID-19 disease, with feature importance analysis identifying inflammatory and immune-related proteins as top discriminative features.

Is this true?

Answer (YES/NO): NO